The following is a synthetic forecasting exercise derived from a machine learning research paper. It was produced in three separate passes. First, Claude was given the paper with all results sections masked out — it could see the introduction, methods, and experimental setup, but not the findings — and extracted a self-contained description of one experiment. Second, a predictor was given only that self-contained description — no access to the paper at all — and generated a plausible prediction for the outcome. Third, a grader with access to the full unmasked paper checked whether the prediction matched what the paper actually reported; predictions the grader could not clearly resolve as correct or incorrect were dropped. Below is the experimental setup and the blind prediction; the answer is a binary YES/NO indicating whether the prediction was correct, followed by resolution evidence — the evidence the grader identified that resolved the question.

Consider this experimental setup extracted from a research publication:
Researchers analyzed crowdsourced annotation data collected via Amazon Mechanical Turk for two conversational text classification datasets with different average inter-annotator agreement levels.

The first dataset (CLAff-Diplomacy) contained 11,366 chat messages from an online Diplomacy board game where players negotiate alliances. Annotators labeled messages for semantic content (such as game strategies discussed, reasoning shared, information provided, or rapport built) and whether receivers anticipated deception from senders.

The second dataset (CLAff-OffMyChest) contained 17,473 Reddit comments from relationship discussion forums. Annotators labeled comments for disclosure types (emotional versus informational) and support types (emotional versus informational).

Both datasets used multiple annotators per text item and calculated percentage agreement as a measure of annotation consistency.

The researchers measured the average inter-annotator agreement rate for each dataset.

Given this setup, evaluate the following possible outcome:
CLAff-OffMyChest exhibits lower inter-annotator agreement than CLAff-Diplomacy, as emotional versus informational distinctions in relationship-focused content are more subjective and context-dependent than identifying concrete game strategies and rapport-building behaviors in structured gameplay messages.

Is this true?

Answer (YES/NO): YES